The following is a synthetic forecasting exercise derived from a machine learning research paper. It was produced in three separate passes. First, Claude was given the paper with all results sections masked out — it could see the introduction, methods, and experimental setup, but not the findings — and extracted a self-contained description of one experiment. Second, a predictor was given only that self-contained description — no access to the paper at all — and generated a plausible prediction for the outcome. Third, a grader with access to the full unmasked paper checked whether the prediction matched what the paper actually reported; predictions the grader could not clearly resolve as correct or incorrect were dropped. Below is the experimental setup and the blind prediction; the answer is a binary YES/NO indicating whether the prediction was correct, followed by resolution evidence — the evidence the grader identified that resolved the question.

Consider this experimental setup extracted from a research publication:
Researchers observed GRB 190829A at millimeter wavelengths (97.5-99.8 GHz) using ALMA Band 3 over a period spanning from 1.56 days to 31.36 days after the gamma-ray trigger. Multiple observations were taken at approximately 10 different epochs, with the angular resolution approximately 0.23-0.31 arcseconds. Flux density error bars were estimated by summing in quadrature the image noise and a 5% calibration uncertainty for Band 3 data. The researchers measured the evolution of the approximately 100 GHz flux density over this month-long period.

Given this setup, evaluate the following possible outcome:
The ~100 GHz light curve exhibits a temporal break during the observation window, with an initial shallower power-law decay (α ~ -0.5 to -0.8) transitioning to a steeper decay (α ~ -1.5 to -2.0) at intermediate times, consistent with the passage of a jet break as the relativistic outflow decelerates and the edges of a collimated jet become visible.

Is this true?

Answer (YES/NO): NO